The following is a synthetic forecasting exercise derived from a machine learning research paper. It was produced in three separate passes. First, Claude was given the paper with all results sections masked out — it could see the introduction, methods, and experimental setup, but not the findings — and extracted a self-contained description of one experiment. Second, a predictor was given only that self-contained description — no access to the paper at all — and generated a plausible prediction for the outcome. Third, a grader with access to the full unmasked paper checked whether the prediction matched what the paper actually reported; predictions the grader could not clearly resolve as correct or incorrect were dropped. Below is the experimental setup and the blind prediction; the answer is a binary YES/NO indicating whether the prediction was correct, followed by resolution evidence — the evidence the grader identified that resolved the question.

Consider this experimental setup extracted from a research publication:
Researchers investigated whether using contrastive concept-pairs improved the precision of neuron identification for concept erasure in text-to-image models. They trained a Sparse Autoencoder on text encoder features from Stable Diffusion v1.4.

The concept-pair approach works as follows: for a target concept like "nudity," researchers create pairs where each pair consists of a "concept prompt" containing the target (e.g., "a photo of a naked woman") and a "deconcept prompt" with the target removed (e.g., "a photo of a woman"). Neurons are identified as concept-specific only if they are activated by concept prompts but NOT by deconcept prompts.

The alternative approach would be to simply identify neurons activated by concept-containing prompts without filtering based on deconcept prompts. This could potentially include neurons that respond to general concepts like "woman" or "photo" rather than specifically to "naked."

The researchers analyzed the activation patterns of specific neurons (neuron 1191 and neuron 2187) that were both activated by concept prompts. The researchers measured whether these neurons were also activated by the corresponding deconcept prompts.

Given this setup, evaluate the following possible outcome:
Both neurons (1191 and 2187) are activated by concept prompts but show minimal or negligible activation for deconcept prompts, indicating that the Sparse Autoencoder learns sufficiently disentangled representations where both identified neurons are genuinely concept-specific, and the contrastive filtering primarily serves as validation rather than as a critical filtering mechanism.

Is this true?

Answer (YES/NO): NO